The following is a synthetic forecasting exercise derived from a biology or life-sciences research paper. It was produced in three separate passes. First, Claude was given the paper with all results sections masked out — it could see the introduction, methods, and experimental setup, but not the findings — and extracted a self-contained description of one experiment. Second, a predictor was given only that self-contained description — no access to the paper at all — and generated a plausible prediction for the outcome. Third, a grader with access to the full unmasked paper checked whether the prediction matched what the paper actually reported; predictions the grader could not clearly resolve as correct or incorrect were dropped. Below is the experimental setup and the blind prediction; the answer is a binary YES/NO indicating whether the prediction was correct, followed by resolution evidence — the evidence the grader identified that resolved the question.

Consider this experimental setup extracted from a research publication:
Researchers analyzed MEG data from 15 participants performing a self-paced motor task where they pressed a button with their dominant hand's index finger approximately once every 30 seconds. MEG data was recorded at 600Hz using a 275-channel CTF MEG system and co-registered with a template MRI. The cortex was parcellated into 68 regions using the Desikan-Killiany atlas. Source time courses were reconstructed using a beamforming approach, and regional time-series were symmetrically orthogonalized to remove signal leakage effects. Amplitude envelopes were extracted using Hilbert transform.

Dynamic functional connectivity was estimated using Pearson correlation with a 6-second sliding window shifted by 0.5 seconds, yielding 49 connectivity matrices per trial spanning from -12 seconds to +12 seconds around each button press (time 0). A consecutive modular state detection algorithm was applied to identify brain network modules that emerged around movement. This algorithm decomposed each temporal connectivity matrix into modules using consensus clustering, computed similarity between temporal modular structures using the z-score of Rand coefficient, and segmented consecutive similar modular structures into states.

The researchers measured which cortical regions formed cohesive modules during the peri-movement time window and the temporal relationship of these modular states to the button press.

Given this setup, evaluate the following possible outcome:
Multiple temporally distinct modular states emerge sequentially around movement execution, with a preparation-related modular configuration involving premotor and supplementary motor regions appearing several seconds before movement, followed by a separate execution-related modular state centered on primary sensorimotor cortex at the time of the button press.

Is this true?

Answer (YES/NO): NO